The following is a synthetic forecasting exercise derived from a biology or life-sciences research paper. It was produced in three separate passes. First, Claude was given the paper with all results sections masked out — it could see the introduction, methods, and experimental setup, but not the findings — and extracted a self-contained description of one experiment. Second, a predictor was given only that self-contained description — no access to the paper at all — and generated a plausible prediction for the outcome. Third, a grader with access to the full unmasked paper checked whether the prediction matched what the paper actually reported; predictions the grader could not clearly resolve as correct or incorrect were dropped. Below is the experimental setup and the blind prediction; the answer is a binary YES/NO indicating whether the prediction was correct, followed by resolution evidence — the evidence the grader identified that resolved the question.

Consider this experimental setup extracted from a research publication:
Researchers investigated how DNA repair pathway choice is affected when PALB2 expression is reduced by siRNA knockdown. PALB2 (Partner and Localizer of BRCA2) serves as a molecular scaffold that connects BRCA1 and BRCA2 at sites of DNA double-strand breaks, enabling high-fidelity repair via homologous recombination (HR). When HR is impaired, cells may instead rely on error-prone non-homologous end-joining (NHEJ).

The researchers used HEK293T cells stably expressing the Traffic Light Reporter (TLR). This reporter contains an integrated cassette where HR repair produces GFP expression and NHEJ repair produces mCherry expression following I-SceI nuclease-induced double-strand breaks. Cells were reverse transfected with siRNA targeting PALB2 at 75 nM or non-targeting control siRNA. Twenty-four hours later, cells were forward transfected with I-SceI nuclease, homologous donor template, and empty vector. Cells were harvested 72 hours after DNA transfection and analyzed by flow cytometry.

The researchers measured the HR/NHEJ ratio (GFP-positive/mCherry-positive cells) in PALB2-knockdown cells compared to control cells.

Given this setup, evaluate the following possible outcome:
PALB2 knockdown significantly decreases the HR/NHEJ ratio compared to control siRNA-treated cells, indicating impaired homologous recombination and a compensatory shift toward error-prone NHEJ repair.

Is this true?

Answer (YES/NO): YES